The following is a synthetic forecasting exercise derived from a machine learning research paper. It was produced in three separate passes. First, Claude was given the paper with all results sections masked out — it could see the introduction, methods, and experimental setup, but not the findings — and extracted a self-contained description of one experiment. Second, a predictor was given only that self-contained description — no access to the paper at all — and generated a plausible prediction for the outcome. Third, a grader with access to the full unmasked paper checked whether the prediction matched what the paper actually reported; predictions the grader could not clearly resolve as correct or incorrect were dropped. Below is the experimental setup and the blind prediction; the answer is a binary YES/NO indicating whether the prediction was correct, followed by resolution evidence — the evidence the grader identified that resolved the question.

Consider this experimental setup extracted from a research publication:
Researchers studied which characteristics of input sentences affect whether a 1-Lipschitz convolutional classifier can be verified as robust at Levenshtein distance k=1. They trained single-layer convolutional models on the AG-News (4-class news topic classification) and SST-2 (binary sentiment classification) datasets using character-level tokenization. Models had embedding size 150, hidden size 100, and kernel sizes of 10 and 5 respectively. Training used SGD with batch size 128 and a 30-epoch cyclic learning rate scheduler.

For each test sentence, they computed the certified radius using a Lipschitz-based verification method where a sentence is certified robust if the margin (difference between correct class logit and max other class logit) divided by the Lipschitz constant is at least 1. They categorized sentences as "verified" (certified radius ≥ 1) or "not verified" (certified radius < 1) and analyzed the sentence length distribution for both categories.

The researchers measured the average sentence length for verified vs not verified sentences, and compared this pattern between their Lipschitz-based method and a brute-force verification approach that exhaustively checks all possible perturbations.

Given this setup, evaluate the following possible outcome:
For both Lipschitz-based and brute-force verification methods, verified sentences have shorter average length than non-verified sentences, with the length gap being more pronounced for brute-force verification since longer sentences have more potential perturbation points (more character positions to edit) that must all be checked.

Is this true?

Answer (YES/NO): NO